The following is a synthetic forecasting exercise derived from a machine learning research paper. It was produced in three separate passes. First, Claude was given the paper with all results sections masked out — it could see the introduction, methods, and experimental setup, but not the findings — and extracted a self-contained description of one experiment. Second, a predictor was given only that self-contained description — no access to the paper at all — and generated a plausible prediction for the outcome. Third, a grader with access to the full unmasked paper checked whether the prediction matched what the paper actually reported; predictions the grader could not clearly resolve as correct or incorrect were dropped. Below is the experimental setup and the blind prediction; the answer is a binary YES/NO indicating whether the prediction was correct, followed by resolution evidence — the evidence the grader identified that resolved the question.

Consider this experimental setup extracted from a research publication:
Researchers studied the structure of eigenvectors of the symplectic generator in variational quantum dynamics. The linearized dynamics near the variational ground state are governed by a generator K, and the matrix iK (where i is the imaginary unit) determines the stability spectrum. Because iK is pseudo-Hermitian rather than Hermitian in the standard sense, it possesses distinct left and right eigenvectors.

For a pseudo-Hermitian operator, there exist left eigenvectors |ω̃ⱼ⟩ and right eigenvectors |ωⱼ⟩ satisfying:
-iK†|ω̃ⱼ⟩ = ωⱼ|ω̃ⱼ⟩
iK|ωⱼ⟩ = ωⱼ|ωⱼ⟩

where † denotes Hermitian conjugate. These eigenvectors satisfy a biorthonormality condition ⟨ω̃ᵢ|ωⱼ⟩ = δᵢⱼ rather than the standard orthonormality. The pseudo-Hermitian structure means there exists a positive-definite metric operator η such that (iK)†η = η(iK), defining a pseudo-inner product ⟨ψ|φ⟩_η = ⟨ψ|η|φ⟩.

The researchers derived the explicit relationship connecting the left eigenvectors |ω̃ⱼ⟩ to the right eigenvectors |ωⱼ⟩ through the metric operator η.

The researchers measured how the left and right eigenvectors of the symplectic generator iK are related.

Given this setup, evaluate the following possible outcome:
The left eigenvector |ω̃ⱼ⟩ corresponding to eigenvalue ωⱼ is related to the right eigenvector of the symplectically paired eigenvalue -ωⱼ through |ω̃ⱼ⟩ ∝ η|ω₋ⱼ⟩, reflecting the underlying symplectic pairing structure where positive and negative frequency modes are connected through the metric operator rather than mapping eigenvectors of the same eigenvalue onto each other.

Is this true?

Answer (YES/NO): NO